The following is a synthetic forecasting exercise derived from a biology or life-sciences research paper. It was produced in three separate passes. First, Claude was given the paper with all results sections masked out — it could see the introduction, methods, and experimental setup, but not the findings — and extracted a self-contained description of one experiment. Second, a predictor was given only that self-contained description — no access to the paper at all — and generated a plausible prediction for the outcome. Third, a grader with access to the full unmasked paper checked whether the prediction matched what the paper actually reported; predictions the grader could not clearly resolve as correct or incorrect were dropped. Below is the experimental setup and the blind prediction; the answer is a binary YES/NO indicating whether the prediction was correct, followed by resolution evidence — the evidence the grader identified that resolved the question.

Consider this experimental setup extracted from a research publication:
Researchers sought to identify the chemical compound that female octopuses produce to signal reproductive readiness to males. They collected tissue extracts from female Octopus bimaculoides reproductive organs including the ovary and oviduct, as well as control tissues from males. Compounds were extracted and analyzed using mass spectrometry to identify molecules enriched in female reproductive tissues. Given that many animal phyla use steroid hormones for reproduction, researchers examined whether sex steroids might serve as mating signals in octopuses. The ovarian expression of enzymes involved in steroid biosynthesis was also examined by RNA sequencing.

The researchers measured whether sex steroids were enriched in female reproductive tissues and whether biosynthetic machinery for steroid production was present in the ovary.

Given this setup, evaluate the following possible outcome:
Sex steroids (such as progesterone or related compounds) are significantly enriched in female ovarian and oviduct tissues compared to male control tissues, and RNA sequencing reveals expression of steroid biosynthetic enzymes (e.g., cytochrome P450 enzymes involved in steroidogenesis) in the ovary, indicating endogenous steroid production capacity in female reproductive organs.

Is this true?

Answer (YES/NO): NO